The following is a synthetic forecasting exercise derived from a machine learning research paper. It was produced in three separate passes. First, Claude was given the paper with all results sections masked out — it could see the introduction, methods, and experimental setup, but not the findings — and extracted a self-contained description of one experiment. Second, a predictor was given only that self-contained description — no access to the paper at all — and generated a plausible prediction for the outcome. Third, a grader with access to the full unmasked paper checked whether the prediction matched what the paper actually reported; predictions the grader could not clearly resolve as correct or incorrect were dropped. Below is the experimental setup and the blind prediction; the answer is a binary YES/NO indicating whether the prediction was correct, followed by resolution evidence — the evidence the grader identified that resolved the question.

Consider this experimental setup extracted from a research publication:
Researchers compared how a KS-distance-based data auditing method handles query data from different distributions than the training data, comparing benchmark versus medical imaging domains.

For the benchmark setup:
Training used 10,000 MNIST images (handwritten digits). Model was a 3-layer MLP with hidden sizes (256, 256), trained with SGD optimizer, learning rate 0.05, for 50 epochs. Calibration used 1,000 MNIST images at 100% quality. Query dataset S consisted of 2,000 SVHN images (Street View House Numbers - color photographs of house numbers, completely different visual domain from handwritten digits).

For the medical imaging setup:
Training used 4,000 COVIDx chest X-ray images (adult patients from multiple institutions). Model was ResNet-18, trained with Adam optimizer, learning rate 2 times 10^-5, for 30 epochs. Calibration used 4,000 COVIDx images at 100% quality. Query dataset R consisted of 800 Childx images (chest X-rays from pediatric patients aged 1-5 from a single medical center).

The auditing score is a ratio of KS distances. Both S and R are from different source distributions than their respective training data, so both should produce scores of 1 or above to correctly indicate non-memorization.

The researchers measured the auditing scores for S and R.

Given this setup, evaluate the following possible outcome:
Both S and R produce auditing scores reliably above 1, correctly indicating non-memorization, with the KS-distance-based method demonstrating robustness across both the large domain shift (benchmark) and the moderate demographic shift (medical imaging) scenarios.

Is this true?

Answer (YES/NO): NO